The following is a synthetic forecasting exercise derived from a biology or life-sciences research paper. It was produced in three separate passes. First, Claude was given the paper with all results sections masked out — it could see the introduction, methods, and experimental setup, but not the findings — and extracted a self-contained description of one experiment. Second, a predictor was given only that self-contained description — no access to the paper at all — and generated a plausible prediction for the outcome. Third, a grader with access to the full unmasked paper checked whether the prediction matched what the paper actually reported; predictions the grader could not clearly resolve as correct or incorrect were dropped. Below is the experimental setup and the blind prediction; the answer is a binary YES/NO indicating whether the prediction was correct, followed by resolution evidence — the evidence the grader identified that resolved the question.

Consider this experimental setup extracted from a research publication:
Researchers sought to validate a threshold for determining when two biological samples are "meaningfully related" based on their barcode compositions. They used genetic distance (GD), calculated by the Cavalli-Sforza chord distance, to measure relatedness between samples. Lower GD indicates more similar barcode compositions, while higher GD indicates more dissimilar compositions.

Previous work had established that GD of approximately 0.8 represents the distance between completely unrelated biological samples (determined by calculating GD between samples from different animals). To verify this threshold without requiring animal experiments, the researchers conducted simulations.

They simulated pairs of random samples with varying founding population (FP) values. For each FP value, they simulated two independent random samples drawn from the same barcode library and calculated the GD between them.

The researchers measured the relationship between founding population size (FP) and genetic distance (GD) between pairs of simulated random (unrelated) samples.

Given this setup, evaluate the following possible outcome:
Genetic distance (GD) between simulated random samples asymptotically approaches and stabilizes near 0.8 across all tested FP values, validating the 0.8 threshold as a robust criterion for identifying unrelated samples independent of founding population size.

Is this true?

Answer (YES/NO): NO